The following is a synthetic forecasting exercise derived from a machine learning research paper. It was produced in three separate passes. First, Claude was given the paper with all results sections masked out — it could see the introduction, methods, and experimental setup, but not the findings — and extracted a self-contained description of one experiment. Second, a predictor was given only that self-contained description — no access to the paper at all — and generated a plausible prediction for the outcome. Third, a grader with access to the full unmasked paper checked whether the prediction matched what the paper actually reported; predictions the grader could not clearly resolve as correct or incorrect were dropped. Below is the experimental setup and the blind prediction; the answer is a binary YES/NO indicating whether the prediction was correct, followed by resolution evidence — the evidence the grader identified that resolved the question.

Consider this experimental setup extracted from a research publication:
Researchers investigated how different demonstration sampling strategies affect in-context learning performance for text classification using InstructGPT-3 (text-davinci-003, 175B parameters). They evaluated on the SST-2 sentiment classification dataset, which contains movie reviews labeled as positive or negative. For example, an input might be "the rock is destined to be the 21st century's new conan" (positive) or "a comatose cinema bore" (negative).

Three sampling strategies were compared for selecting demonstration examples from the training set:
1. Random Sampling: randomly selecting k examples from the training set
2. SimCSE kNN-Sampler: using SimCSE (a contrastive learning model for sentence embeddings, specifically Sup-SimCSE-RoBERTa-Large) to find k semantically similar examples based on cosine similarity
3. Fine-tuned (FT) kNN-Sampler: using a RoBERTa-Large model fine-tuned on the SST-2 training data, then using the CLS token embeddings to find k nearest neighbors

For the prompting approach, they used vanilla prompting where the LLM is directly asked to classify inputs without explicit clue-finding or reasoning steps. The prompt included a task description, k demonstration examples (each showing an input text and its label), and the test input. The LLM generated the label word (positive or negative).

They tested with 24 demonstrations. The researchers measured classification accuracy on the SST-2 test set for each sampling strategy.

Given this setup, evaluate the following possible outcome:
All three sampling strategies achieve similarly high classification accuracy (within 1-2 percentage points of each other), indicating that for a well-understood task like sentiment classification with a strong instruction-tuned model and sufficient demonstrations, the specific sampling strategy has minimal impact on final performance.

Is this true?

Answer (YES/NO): YES